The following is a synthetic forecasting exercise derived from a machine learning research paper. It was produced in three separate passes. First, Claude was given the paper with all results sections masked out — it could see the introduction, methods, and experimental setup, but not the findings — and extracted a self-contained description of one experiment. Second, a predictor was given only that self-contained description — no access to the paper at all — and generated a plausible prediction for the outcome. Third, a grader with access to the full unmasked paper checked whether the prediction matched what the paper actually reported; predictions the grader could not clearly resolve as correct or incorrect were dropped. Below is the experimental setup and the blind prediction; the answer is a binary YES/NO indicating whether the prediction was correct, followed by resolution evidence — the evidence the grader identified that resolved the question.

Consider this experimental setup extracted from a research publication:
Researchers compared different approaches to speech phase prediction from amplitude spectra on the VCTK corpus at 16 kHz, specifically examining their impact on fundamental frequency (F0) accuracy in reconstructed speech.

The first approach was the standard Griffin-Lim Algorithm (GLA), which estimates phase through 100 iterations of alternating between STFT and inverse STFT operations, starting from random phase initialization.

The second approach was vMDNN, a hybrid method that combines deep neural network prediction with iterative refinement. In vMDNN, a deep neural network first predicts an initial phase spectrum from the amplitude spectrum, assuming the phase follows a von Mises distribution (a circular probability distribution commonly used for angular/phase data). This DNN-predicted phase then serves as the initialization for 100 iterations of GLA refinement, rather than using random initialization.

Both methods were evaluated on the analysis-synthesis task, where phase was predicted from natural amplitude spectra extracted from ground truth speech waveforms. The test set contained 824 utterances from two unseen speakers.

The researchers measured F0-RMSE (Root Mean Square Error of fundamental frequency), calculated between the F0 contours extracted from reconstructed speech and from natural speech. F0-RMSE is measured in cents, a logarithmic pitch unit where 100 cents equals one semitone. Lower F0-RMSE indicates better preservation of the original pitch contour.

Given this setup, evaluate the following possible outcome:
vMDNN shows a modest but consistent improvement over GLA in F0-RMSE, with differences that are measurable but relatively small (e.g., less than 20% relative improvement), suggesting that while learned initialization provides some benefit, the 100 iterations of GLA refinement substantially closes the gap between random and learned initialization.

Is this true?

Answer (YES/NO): NO